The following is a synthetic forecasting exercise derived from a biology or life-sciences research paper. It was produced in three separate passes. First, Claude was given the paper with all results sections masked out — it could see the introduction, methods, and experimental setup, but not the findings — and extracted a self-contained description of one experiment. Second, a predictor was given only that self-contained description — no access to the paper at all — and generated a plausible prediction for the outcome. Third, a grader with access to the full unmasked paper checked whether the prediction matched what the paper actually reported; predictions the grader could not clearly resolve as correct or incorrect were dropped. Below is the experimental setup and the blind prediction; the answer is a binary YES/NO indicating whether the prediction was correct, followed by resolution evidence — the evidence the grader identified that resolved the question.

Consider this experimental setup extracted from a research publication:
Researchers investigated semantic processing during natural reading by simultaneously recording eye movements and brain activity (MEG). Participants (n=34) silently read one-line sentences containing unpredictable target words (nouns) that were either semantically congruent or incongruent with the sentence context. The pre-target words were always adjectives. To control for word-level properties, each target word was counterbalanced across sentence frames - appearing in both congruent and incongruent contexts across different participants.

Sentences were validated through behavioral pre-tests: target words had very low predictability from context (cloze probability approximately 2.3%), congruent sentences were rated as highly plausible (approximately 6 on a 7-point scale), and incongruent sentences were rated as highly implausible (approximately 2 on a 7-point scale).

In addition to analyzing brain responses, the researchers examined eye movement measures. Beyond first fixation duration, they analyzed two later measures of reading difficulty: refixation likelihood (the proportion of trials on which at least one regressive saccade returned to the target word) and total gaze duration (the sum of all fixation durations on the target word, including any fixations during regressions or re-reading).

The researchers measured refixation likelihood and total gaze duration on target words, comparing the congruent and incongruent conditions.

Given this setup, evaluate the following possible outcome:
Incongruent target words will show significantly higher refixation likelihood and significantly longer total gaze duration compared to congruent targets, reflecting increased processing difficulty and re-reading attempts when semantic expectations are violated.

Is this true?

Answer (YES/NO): YES